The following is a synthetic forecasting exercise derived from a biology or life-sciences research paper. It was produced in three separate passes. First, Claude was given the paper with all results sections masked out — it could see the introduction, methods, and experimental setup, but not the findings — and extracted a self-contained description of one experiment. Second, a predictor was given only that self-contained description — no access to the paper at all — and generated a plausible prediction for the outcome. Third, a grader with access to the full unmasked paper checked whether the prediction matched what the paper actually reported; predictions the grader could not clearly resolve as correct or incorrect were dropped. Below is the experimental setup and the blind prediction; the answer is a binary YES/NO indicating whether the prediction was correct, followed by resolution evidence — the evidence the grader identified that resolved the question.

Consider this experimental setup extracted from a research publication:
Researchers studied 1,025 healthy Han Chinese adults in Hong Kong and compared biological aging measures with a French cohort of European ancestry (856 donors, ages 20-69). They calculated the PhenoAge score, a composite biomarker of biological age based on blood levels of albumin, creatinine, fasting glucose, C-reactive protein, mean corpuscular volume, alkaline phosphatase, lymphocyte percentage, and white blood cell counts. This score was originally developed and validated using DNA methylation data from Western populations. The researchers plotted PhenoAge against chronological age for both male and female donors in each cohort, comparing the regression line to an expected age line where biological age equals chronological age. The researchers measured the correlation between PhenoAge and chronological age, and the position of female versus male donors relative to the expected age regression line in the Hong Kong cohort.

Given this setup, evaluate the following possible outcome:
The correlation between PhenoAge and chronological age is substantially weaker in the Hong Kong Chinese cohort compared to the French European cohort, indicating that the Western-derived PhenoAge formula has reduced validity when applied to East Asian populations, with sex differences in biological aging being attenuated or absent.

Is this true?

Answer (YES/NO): NO